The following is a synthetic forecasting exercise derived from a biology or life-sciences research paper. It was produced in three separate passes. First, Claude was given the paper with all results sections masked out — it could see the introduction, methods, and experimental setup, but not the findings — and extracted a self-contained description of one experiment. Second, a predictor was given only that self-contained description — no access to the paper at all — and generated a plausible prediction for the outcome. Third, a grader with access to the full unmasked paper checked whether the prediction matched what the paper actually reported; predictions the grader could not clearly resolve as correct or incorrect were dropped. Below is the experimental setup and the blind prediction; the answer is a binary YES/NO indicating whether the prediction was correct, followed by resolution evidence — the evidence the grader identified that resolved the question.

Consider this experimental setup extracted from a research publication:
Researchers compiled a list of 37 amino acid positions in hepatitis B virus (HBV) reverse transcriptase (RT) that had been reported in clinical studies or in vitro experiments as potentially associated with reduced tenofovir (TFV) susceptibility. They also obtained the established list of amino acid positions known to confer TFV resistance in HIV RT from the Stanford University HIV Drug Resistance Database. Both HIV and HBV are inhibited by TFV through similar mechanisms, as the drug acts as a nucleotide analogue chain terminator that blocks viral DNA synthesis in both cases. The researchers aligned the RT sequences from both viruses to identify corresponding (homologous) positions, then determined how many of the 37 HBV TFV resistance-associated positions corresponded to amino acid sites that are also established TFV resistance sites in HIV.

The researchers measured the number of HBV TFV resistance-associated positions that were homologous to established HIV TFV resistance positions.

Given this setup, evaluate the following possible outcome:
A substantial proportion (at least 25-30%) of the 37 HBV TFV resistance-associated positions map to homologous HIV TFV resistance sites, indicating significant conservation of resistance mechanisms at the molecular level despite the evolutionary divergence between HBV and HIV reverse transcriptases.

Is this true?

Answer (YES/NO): NO